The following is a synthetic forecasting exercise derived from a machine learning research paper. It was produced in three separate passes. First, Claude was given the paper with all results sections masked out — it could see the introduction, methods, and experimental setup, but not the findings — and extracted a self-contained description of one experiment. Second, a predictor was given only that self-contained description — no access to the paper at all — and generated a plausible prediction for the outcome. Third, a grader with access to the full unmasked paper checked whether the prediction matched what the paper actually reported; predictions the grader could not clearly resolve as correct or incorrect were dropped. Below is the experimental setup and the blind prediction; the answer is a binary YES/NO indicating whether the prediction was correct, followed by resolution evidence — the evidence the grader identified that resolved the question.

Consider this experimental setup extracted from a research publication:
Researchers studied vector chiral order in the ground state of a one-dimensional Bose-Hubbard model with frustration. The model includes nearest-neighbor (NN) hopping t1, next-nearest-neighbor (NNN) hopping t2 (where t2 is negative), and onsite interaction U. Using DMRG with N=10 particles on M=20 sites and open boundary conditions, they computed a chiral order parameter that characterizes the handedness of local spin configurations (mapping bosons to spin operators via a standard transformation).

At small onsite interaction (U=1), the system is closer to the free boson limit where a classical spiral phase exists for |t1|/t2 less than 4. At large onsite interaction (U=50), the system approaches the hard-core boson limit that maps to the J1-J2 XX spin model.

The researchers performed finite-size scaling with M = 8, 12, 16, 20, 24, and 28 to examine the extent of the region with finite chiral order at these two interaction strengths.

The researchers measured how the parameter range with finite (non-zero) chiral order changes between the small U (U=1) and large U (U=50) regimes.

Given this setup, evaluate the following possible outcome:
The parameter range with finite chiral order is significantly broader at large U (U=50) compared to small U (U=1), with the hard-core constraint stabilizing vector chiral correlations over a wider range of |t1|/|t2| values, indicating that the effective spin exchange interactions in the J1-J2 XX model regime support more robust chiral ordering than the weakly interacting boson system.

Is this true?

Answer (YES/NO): NO